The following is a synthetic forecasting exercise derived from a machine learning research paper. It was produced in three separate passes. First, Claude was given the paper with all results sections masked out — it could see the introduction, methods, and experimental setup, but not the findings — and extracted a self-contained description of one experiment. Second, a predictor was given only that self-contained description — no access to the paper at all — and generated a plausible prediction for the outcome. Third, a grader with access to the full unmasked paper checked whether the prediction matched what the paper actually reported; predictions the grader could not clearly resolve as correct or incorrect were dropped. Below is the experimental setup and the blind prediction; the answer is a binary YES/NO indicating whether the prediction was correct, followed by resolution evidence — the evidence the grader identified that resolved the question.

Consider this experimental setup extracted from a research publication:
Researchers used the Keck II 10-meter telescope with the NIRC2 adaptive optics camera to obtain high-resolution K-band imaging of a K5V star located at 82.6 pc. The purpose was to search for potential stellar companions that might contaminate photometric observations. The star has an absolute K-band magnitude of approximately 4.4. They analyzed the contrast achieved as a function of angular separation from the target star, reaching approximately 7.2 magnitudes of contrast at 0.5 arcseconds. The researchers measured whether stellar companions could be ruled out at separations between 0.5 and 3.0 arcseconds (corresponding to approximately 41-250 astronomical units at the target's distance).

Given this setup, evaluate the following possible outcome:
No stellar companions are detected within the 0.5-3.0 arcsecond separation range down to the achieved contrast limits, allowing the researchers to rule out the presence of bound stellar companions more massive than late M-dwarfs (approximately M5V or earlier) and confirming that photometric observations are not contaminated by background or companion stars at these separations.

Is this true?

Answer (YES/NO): NO